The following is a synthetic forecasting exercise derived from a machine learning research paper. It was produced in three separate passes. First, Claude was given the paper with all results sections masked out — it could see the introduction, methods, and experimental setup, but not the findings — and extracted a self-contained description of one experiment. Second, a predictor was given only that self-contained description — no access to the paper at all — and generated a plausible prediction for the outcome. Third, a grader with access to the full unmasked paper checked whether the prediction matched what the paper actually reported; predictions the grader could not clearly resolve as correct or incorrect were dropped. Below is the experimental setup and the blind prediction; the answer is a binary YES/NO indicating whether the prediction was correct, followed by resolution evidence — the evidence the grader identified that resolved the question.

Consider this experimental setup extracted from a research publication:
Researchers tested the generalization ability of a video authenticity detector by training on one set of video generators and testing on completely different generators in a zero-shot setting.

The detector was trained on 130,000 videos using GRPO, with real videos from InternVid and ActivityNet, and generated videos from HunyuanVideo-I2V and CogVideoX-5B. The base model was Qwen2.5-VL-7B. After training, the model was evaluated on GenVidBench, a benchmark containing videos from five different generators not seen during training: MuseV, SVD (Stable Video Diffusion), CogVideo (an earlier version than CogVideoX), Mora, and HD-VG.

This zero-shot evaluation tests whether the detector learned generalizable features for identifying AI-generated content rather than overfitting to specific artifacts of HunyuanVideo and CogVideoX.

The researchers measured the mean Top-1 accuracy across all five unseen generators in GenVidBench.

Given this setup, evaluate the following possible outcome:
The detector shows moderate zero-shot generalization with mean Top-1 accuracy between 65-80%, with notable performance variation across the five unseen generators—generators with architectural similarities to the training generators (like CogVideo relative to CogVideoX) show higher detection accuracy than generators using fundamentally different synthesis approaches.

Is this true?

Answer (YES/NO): NO